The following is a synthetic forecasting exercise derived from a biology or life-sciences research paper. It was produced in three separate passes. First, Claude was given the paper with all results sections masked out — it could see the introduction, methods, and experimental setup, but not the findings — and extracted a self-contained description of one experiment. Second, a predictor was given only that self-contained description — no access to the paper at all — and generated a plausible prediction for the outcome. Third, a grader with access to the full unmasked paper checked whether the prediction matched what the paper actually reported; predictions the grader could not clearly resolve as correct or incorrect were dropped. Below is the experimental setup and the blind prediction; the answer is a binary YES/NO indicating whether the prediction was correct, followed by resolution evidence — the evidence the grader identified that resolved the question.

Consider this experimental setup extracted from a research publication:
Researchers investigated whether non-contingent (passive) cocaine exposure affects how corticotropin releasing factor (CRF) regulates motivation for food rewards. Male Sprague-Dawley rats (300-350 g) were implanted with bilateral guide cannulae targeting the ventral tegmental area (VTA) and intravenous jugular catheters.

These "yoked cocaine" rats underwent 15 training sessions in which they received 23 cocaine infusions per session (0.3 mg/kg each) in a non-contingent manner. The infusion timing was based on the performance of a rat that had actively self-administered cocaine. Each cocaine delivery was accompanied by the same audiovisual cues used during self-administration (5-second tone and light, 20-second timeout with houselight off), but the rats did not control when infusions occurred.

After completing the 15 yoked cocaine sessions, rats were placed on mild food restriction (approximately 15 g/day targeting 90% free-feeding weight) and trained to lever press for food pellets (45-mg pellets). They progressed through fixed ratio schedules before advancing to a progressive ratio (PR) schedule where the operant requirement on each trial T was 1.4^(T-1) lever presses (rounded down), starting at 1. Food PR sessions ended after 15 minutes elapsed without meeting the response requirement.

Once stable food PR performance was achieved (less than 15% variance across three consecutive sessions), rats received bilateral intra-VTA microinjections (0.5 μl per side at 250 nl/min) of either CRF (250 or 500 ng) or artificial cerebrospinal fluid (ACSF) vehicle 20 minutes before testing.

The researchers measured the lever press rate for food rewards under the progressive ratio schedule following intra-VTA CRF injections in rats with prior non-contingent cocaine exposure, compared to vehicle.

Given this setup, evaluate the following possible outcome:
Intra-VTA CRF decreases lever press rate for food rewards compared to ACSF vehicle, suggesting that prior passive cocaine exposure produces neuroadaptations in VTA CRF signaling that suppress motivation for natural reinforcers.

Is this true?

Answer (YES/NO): NO